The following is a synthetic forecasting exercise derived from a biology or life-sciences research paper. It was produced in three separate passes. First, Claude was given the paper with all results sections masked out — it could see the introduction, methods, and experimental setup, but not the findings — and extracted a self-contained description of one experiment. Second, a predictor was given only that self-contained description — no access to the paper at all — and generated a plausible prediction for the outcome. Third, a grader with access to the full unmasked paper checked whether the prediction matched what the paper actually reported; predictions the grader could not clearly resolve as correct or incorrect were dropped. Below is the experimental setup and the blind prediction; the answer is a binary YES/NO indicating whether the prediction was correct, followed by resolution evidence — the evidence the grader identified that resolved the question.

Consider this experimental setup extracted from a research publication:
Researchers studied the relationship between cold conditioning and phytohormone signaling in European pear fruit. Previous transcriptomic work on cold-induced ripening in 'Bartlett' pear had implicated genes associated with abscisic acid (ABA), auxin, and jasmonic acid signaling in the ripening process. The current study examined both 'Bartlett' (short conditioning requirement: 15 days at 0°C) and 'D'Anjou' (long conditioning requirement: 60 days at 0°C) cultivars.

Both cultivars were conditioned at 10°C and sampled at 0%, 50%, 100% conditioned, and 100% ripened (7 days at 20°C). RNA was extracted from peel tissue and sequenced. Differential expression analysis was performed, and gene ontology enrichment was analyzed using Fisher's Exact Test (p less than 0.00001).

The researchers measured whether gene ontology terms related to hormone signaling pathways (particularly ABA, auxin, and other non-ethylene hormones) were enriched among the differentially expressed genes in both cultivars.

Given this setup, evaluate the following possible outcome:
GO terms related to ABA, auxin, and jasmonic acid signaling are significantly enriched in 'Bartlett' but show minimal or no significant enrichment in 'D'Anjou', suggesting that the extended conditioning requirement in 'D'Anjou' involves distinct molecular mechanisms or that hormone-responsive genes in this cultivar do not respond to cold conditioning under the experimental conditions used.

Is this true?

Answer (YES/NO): NO